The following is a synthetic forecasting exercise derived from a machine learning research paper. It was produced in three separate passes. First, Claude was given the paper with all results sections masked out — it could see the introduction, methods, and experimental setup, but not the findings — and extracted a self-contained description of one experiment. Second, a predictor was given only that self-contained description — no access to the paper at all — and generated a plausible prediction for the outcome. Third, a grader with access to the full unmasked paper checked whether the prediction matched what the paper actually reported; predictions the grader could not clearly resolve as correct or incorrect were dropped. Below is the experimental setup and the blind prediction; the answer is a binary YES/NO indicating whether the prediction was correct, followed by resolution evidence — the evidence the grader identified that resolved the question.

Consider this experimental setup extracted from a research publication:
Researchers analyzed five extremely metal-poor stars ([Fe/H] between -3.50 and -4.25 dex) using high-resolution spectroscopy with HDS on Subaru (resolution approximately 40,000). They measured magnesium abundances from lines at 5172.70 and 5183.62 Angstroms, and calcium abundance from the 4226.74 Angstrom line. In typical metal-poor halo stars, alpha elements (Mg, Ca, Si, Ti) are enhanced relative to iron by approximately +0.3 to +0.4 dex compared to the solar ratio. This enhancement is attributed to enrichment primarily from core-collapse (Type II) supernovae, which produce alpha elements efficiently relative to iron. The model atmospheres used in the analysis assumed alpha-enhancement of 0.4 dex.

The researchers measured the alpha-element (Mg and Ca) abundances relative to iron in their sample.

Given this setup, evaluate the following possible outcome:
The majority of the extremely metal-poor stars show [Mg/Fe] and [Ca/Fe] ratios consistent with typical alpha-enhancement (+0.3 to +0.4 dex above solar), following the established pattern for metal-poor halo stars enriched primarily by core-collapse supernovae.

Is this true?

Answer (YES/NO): NO